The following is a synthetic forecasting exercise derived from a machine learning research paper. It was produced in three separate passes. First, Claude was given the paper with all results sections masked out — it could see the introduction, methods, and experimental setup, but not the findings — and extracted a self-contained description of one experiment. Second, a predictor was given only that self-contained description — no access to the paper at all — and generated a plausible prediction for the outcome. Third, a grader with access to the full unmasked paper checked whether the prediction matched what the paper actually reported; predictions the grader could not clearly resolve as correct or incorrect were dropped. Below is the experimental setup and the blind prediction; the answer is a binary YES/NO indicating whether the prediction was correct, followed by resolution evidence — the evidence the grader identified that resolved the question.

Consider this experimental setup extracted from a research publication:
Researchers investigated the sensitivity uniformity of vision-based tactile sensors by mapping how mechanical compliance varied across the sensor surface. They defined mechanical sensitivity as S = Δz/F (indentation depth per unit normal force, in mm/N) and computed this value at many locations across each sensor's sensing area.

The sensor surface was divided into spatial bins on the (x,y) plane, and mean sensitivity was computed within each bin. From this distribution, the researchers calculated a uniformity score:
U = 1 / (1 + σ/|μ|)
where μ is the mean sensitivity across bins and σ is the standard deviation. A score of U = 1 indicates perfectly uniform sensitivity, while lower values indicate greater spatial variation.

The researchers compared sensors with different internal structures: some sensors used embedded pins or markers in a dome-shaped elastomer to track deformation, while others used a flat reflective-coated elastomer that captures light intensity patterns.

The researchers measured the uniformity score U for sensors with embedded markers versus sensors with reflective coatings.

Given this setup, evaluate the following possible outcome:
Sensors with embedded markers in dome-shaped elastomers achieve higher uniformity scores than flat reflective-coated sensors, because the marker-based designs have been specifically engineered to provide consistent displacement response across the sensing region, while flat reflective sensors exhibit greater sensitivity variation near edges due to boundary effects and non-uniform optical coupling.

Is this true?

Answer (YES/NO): NO